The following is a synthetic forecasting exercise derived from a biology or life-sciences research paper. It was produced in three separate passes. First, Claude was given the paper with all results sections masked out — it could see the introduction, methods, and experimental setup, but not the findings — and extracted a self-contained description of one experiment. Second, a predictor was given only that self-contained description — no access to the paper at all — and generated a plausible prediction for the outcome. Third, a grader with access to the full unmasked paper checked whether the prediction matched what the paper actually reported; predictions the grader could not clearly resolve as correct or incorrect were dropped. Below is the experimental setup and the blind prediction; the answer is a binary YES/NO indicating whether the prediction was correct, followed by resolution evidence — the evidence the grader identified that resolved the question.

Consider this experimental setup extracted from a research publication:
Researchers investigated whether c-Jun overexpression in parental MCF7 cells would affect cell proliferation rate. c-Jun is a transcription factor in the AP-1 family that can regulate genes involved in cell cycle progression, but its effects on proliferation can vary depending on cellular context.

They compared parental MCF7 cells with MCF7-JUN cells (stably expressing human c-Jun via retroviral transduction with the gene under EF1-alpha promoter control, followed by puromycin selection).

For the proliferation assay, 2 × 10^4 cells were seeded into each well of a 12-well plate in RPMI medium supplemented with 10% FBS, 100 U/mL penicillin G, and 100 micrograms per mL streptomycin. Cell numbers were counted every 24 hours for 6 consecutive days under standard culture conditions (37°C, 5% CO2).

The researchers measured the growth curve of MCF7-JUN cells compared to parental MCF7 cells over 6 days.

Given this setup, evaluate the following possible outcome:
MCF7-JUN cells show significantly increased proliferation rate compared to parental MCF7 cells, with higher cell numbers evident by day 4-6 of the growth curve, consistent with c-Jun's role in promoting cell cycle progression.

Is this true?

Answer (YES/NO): NO